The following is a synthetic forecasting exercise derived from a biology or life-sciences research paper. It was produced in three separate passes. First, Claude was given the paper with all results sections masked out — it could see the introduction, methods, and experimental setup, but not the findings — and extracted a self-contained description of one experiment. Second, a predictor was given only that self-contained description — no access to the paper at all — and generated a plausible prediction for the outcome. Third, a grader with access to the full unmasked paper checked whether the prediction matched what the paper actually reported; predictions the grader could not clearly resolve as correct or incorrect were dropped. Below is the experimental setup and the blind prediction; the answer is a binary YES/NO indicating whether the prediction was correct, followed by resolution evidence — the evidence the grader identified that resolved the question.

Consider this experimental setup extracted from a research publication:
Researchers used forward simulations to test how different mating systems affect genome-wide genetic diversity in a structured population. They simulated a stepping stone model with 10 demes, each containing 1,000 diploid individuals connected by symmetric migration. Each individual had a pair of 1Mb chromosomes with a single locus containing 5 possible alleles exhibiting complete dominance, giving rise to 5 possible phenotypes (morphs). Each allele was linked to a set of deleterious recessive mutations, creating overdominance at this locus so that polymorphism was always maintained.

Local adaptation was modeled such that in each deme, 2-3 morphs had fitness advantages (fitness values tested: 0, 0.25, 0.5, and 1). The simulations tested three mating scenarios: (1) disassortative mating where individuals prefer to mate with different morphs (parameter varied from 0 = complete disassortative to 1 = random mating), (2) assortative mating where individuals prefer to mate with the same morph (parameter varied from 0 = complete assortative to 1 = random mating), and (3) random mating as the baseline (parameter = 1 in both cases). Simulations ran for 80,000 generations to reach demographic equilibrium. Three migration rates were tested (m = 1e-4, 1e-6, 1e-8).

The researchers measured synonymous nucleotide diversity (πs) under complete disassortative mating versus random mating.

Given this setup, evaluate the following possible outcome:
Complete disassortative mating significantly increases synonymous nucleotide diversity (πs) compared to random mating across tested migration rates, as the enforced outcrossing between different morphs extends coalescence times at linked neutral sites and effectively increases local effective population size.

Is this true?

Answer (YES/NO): NO